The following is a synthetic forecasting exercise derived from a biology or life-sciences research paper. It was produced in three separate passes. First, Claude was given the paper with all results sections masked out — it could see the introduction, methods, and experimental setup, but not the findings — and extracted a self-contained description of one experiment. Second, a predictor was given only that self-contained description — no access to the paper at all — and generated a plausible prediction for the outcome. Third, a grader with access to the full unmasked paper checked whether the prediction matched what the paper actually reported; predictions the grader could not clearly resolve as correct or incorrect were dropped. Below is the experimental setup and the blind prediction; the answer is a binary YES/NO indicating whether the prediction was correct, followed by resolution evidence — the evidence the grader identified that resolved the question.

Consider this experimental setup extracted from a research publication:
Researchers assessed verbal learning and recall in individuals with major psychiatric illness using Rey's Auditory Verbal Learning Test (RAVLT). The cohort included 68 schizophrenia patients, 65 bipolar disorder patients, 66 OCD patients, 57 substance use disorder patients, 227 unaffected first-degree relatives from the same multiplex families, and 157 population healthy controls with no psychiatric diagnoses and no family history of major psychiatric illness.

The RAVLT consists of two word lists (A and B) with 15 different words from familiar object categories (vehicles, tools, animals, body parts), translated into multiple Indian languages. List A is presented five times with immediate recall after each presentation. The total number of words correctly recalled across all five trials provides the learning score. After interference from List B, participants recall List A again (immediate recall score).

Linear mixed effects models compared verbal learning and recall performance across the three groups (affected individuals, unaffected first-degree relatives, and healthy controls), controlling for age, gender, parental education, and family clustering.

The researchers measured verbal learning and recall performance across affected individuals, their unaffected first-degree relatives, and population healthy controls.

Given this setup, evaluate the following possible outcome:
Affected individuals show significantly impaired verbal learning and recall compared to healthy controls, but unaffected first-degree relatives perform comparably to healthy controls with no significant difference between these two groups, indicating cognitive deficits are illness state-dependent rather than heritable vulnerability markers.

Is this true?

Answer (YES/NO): NO